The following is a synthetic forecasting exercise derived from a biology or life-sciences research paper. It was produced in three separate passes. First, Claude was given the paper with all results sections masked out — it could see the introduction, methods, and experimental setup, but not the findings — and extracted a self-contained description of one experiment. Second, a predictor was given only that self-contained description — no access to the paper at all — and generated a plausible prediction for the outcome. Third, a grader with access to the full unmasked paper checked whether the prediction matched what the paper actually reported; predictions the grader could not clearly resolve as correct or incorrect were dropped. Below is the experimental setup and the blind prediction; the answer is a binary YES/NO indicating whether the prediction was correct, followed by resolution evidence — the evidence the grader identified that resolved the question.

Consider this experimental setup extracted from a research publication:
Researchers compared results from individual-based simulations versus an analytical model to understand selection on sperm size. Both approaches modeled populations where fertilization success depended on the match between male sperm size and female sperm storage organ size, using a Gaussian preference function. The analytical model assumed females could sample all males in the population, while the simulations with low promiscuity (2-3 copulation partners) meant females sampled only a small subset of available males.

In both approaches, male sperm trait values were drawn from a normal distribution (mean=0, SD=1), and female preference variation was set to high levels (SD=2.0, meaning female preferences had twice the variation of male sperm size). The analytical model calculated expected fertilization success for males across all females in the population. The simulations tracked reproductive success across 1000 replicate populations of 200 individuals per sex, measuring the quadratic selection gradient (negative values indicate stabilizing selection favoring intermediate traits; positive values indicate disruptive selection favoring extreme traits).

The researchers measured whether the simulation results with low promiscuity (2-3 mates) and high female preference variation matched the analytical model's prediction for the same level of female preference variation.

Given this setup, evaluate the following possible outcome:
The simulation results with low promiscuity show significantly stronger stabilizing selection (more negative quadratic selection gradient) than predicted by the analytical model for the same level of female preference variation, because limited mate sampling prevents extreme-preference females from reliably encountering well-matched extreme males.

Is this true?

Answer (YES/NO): YES